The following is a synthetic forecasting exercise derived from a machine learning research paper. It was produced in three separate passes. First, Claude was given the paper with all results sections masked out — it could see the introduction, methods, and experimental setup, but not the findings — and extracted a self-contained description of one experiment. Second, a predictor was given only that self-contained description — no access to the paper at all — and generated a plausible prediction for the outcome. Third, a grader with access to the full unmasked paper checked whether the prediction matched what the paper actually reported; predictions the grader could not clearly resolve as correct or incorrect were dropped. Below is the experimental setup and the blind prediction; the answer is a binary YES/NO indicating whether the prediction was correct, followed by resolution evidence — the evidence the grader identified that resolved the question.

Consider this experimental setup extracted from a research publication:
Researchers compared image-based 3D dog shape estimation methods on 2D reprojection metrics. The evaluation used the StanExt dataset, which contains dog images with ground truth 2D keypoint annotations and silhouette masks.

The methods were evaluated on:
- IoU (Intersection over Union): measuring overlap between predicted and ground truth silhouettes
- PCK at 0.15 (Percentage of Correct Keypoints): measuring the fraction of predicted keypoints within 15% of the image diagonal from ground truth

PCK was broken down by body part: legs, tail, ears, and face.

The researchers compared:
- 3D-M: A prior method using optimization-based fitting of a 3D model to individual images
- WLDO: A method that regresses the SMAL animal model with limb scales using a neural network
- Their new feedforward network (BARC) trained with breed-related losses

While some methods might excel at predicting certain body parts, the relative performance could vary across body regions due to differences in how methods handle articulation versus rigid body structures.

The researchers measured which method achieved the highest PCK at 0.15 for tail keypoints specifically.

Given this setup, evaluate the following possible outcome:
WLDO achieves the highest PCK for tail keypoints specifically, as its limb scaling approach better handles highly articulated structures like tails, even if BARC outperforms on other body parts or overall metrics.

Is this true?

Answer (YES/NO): NO